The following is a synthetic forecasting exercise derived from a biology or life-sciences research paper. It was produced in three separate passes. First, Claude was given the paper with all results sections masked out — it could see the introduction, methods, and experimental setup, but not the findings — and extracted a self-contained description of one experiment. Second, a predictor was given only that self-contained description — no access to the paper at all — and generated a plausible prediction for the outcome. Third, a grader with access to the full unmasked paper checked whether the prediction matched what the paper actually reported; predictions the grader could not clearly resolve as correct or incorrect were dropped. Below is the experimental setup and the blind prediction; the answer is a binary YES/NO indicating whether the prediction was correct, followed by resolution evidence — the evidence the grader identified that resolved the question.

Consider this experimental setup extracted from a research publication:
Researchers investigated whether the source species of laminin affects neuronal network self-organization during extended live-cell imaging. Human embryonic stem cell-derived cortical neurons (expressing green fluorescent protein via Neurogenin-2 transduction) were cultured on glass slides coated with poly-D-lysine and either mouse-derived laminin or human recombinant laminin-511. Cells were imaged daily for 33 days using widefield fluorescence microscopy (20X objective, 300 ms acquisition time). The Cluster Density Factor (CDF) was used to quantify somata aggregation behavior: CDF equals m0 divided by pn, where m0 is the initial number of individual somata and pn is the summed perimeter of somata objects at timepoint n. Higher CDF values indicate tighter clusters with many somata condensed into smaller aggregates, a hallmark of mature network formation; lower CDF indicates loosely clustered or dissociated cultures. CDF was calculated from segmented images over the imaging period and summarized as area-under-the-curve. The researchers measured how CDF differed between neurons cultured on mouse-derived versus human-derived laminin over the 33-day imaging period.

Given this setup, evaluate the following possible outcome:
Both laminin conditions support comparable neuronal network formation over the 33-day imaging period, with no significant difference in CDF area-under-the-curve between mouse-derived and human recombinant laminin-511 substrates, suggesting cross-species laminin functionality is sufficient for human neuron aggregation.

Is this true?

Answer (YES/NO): YES